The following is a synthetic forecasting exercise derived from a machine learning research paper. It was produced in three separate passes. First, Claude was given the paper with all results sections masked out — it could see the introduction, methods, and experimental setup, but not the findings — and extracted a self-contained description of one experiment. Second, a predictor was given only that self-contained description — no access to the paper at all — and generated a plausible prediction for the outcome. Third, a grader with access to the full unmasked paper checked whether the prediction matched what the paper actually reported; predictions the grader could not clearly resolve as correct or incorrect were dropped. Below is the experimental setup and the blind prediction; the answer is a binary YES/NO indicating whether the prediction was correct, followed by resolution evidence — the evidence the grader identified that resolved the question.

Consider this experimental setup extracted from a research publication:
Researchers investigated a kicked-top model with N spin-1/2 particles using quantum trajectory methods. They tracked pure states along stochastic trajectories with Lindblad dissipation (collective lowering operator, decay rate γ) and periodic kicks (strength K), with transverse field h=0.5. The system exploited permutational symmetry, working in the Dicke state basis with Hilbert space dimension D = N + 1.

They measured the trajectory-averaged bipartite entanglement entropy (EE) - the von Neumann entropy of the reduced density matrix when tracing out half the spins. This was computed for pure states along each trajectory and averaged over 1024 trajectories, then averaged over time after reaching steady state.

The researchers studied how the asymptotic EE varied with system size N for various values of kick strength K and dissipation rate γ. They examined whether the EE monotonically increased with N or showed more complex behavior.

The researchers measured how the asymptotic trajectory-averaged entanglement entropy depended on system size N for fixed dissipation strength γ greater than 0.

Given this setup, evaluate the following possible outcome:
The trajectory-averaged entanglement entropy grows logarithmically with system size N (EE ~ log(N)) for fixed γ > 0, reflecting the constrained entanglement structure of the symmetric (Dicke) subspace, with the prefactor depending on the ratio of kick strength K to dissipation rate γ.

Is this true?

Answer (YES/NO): NO